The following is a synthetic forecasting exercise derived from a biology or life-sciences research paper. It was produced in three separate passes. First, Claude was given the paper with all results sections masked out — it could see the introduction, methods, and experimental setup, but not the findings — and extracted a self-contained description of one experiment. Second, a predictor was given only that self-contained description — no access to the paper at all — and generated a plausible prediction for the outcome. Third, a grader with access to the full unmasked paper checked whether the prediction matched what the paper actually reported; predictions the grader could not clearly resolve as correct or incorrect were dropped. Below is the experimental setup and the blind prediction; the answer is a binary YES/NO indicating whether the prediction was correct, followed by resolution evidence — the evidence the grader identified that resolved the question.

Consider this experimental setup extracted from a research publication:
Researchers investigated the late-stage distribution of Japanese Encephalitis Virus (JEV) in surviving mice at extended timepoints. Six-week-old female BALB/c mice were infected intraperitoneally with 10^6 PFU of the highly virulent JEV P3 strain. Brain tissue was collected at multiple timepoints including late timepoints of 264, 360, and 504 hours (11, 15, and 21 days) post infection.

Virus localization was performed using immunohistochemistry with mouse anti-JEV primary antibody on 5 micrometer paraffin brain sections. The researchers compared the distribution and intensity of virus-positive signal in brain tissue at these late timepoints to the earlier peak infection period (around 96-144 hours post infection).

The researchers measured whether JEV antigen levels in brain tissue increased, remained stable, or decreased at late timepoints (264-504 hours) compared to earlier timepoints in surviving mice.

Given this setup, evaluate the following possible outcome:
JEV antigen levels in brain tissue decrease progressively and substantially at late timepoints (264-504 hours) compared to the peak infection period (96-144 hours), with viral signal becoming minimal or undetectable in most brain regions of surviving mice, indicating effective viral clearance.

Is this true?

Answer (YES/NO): YES